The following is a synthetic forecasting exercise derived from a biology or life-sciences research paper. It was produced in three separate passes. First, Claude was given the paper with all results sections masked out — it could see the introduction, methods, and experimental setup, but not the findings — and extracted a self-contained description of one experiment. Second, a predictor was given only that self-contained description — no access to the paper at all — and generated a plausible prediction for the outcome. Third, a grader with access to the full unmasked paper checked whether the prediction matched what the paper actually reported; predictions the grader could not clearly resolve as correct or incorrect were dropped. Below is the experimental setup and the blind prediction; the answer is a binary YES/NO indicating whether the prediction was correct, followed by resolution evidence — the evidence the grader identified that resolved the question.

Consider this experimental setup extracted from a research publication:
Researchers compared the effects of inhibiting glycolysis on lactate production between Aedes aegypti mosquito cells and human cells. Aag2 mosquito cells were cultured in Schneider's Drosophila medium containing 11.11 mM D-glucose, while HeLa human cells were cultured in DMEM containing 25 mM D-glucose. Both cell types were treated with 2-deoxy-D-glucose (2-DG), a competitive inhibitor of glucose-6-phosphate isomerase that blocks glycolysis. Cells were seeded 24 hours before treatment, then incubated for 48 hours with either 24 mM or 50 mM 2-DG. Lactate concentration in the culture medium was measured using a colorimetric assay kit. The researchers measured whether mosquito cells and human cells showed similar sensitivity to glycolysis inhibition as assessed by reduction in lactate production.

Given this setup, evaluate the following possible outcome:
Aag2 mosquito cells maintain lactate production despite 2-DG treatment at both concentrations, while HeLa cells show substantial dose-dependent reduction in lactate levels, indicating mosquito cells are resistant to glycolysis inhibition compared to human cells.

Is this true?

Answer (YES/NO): NO